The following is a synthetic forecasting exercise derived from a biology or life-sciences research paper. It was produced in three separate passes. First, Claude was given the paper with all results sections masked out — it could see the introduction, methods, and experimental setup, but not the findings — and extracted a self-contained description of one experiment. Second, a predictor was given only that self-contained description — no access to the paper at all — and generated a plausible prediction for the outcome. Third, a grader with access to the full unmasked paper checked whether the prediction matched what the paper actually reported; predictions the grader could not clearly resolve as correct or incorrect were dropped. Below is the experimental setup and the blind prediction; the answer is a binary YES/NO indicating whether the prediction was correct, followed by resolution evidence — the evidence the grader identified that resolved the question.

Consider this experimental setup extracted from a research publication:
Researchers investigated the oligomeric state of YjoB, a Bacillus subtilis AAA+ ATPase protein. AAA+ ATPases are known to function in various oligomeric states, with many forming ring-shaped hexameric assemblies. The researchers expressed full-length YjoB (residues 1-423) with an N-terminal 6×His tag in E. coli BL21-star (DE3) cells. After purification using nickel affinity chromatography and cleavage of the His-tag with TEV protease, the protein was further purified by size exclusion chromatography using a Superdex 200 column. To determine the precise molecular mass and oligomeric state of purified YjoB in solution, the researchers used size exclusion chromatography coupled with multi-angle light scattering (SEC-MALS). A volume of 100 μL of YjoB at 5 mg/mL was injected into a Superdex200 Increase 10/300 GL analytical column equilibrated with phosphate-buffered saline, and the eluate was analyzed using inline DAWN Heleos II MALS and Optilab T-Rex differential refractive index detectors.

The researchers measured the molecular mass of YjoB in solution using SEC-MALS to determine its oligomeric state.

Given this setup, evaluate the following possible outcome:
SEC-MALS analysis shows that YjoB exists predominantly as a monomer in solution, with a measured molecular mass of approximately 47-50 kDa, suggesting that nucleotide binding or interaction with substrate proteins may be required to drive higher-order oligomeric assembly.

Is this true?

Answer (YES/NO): NO